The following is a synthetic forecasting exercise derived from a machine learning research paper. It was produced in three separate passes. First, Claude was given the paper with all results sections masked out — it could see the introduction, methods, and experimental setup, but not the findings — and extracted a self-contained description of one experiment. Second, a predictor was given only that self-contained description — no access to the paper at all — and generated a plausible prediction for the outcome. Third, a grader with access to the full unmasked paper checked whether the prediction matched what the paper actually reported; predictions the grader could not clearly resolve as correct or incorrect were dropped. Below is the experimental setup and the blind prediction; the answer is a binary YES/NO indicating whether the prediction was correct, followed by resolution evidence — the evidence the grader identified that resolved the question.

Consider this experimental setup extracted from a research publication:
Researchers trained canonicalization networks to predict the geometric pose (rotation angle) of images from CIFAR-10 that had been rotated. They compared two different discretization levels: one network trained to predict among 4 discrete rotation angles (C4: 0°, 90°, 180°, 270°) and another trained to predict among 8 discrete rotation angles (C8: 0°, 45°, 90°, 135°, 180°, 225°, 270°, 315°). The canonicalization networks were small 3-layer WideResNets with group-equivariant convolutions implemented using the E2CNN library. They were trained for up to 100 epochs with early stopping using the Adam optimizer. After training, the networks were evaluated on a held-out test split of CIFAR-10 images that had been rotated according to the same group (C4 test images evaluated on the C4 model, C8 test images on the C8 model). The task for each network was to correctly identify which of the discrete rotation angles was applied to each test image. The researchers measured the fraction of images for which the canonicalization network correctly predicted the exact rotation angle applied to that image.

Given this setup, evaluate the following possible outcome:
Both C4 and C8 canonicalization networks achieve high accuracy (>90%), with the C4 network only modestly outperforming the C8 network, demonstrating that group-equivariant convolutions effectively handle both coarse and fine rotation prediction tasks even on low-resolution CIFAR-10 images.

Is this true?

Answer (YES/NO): NO